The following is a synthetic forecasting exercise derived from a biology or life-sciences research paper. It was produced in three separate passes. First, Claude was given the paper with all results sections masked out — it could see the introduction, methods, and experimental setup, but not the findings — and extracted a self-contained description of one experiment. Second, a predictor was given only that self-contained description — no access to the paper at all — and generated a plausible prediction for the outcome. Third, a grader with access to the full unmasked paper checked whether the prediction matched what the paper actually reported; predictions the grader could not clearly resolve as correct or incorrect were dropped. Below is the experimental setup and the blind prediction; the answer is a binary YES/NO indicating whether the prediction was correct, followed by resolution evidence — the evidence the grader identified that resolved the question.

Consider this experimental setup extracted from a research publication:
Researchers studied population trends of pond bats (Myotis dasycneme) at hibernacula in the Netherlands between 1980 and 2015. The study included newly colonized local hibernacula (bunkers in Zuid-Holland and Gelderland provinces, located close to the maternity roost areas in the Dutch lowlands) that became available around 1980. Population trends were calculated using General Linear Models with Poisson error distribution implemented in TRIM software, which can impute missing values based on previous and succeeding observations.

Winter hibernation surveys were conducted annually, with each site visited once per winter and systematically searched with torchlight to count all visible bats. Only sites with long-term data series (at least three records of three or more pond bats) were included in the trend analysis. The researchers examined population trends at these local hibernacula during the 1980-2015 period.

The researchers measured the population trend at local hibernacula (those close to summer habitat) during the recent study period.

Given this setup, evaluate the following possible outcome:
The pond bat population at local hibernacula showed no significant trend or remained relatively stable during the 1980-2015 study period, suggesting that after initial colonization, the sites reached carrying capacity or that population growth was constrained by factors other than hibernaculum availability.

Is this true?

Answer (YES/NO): NO